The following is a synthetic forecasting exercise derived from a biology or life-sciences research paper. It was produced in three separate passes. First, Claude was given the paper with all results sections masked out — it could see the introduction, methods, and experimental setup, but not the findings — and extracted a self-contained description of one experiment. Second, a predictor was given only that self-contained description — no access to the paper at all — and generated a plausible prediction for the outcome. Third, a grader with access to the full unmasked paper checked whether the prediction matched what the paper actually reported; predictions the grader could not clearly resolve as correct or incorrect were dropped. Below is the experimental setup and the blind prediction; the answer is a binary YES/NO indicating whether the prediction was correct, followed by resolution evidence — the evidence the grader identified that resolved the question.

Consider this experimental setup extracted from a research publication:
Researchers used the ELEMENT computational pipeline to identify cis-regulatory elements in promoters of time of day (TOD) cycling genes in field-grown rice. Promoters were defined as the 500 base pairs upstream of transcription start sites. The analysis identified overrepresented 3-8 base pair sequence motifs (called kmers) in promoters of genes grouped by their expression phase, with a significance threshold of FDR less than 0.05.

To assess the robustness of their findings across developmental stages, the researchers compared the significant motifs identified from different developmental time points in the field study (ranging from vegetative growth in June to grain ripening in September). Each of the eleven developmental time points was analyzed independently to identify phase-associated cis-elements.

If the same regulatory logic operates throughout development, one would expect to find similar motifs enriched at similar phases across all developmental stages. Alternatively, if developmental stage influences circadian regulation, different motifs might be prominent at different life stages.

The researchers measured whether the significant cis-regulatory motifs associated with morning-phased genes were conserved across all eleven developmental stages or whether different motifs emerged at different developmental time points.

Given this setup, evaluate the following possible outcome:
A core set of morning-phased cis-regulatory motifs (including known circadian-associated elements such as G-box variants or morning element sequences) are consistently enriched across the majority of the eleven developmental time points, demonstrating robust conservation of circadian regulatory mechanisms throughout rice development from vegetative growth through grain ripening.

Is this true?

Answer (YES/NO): YES